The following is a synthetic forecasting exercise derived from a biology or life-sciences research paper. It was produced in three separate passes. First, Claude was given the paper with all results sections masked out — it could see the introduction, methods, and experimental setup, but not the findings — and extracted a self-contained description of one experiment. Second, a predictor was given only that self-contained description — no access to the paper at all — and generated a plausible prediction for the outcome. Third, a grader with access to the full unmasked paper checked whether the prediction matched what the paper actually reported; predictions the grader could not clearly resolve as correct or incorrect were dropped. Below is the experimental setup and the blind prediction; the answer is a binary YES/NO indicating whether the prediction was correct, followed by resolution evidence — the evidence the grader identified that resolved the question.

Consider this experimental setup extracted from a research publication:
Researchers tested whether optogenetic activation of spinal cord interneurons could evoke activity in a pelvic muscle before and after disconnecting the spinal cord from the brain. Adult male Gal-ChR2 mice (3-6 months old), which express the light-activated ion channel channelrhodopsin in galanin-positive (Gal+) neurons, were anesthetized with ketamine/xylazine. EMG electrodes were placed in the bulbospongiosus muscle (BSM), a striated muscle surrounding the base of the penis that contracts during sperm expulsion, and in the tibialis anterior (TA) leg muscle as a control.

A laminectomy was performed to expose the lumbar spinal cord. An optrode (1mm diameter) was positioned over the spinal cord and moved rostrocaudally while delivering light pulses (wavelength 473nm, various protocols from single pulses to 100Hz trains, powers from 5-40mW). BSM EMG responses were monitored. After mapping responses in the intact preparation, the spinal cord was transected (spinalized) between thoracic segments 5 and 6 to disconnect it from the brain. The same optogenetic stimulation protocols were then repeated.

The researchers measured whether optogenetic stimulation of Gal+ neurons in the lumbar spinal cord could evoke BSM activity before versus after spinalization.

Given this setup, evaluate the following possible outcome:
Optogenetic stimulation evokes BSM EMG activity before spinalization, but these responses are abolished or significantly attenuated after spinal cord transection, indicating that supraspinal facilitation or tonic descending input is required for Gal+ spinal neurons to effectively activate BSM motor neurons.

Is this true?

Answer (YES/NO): NO